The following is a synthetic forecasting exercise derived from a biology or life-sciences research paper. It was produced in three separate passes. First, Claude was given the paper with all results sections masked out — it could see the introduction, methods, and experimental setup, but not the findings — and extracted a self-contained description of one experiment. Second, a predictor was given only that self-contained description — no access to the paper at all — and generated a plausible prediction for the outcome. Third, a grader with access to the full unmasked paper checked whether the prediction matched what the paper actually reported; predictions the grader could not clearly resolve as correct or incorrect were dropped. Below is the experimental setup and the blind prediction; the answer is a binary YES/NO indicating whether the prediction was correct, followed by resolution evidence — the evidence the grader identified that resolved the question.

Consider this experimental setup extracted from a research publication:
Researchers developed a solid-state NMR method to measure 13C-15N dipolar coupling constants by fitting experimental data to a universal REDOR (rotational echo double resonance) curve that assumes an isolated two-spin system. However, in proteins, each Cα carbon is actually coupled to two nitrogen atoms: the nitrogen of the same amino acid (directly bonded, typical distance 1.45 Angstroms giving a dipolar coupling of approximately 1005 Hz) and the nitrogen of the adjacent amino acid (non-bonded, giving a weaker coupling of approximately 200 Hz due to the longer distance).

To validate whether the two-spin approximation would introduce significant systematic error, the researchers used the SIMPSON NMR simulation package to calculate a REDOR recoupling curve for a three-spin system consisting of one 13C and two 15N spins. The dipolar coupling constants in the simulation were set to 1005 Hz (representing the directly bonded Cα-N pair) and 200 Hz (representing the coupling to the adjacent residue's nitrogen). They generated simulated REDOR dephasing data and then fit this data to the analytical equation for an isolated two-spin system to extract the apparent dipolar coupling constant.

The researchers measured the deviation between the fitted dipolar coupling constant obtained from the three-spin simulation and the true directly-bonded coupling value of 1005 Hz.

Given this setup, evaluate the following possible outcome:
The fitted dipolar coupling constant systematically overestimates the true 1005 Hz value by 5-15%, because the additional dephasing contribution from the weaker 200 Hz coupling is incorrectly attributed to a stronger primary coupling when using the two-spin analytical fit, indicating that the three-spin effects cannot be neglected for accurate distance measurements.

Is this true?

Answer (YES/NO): NO